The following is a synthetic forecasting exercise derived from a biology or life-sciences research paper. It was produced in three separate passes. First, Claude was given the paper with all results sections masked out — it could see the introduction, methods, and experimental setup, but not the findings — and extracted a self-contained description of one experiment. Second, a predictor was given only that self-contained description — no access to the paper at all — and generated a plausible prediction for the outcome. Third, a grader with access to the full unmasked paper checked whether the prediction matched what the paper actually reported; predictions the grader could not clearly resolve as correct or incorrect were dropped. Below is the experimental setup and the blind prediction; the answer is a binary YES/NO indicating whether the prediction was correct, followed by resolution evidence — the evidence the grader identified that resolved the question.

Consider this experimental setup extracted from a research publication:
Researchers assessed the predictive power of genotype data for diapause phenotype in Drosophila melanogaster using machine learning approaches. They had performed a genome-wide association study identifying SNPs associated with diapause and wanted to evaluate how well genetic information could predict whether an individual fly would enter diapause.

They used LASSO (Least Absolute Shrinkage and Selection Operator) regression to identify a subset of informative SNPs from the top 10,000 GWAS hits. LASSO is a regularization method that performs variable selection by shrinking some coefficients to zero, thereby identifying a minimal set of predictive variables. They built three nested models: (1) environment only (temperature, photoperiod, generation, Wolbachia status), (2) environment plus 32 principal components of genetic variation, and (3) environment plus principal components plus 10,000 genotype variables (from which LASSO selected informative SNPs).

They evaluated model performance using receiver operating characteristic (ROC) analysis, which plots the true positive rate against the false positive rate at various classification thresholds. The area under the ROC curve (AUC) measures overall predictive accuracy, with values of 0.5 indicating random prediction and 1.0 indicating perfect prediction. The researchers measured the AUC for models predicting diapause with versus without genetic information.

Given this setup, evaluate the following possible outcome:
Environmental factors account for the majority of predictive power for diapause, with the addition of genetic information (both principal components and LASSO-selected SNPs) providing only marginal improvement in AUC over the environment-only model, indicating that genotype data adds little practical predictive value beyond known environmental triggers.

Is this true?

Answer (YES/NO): NO